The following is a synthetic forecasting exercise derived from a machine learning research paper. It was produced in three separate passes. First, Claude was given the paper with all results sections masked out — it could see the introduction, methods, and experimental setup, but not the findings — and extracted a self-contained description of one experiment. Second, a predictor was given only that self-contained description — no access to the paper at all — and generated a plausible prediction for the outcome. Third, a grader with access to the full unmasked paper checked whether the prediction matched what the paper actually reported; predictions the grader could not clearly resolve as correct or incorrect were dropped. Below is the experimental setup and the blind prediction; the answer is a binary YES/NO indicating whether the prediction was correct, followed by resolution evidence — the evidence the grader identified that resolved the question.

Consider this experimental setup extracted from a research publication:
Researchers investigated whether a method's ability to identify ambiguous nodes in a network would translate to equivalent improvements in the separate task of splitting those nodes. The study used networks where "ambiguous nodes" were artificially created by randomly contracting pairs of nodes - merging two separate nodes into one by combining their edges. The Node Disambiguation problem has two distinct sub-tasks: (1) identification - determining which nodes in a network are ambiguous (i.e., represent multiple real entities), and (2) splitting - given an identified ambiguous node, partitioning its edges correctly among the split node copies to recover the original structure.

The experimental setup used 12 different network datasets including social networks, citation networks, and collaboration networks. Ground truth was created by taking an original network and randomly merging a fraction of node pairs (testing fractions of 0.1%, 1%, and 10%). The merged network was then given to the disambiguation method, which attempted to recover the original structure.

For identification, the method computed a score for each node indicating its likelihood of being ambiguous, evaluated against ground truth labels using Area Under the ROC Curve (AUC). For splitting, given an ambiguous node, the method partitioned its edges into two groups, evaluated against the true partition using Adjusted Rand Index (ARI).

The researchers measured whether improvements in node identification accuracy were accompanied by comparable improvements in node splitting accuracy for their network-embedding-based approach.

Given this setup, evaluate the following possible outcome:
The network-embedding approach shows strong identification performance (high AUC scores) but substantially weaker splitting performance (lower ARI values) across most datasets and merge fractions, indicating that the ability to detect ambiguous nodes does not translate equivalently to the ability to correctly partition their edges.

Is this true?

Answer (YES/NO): YES